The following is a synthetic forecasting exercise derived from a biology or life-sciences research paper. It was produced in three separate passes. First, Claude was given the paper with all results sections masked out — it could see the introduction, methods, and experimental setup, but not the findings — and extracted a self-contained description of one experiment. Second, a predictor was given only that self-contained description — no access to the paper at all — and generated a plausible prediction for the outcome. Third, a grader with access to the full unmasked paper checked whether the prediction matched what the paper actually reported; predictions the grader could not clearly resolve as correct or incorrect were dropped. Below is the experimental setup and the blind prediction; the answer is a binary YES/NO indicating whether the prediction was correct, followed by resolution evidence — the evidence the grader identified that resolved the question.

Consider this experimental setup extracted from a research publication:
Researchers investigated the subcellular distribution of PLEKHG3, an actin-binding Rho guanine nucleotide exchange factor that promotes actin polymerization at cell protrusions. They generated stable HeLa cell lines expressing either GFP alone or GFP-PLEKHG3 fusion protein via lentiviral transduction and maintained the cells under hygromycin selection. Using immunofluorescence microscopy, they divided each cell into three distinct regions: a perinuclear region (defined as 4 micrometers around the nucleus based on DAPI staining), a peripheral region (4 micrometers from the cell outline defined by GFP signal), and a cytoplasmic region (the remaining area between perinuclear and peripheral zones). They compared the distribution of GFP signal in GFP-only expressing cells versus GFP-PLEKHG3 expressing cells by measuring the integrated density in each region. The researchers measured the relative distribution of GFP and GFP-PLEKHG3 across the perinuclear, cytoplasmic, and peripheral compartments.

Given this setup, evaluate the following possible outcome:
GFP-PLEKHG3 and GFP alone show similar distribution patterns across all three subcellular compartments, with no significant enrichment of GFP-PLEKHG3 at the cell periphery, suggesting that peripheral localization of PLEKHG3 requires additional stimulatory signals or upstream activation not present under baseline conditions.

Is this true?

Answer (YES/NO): NO